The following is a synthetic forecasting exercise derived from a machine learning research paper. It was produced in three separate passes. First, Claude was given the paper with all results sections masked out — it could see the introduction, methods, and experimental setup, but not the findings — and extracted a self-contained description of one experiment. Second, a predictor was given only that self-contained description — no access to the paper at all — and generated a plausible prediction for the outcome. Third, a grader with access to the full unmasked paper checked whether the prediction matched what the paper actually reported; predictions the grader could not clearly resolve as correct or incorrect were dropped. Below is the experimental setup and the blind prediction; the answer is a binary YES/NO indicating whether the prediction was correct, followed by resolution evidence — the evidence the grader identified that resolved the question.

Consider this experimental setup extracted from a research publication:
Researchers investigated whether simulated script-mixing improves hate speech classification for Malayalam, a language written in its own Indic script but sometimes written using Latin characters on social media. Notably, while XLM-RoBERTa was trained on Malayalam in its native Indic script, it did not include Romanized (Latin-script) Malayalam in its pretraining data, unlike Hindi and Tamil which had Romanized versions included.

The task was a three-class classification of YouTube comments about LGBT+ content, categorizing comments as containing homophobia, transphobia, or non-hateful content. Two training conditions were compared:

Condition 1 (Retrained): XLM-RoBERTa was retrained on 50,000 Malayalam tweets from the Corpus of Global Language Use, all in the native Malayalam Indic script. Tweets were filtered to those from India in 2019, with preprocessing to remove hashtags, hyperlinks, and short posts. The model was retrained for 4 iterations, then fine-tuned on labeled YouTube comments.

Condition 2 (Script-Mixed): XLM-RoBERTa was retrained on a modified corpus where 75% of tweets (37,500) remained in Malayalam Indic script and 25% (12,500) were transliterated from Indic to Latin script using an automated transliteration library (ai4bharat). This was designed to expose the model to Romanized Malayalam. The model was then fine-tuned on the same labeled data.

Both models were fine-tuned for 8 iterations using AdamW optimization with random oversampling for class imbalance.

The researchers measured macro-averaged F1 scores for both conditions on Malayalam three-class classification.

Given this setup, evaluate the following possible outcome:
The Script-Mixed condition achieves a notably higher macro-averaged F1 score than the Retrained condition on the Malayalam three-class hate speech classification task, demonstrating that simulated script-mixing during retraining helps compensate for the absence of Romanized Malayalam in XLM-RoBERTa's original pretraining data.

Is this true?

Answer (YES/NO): NO